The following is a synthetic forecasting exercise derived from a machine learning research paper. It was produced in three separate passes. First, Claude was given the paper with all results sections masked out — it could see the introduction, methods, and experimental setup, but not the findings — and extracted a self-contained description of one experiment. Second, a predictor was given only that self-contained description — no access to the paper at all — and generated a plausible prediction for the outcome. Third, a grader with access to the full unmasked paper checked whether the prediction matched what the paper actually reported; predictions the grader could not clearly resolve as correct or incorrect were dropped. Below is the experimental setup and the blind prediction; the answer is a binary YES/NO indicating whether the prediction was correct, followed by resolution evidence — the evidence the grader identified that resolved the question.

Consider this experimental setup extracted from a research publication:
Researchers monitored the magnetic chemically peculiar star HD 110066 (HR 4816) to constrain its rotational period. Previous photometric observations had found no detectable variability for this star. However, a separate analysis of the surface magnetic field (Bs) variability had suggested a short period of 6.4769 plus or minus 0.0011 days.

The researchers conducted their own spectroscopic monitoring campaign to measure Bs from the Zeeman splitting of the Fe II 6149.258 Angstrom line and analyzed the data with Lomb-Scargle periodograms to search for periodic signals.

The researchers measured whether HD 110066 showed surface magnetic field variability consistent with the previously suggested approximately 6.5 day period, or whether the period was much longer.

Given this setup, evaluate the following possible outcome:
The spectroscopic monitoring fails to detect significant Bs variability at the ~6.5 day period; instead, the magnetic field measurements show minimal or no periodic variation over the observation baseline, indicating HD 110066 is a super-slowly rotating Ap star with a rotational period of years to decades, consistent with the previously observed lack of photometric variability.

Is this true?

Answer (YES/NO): YES